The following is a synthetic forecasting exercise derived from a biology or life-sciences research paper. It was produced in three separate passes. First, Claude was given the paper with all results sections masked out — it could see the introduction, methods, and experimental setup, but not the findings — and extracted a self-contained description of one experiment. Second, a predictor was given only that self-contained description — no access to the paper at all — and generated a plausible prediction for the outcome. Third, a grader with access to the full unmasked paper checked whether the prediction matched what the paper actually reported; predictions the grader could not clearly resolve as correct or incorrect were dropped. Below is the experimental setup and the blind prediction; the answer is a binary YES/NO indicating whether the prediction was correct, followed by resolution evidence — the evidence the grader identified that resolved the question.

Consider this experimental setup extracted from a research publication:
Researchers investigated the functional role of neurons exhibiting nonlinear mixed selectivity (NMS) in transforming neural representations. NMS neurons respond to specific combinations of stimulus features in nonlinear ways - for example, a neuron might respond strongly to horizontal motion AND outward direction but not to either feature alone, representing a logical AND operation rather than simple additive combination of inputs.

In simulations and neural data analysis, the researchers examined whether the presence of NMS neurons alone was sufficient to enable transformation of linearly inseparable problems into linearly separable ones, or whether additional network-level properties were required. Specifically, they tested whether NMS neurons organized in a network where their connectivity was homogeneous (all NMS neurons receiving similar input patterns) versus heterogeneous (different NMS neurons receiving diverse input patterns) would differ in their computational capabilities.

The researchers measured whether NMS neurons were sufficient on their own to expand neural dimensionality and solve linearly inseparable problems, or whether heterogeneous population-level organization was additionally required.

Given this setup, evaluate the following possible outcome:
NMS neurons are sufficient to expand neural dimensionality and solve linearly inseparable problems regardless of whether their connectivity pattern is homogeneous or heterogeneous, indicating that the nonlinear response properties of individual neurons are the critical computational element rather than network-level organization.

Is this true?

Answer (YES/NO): NO